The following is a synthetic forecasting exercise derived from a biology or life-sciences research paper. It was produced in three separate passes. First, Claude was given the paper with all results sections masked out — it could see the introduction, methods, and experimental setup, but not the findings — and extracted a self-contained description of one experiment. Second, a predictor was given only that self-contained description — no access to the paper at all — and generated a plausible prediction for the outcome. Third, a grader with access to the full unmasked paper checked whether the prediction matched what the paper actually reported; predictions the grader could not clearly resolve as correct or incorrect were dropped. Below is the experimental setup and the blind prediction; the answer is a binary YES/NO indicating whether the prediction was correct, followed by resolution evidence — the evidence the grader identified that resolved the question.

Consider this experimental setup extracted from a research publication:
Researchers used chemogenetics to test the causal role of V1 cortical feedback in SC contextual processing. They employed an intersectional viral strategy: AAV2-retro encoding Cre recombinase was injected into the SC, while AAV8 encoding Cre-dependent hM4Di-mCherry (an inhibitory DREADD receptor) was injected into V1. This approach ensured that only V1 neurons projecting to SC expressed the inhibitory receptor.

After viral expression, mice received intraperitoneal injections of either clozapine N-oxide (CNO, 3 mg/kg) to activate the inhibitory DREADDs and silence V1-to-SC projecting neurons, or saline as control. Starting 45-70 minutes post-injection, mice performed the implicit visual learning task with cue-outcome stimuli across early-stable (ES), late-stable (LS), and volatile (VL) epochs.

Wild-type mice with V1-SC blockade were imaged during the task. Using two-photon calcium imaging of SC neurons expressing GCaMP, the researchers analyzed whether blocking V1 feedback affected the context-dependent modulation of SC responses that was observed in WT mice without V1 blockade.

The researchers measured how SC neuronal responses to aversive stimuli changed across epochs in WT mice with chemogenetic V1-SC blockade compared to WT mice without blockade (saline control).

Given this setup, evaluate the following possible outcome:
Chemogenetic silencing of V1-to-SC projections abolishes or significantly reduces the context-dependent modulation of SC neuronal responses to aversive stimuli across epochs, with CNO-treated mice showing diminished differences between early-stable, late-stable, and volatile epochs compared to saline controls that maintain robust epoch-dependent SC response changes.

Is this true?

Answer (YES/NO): YES